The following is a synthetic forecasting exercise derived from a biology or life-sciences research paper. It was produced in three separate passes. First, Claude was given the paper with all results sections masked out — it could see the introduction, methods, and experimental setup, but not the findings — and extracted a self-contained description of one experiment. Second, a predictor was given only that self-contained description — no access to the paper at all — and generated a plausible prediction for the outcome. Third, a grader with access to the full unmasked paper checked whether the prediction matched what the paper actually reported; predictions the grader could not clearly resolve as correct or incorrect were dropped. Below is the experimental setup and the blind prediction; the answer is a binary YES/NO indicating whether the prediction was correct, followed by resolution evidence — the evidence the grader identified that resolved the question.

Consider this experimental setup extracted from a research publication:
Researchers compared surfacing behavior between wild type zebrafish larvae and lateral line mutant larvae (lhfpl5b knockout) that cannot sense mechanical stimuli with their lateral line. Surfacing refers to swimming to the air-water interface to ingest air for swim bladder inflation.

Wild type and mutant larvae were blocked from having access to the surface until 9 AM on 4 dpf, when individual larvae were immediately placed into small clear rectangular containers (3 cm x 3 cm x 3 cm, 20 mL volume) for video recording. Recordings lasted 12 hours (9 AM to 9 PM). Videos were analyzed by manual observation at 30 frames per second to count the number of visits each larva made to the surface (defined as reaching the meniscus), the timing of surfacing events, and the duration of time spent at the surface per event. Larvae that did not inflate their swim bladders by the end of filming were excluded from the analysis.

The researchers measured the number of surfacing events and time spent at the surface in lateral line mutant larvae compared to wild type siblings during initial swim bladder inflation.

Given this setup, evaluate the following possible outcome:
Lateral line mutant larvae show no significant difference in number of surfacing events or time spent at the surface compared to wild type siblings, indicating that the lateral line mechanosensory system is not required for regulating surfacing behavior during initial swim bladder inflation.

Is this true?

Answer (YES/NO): NO